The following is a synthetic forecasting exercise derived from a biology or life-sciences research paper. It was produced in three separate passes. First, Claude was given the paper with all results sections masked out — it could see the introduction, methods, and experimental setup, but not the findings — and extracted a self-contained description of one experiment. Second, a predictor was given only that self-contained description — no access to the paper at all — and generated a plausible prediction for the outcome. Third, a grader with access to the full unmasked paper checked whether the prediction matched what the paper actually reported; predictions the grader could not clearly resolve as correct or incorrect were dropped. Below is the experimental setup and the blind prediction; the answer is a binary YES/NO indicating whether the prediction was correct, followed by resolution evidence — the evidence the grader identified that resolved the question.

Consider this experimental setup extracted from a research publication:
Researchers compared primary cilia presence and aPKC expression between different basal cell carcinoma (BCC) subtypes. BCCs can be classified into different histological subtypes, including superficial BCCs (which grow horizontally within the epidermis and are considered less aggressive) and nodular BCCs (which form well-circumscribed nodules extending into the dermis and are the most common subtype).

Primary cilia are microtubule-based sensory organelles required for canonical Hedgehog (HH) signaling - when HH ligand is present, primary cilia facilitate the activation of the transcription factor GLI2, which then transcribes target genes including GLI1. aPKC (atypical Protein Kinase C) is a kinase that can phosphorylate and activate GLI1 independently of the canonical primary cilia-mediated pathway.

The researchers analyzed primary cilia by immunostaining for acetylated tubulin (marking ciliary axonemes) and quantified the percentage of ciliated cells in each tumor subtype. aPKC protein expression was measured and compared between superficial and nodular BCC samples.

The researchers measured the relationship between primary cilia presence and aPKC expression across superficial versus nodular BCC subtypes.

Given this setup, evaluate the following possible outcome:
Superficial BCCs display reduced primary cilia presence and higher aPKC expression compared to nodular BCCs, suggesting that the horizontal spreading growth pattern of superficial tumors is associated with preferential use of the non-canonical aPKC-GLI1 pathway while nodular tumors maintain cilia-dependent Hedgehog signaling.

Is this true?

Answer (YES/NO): YES